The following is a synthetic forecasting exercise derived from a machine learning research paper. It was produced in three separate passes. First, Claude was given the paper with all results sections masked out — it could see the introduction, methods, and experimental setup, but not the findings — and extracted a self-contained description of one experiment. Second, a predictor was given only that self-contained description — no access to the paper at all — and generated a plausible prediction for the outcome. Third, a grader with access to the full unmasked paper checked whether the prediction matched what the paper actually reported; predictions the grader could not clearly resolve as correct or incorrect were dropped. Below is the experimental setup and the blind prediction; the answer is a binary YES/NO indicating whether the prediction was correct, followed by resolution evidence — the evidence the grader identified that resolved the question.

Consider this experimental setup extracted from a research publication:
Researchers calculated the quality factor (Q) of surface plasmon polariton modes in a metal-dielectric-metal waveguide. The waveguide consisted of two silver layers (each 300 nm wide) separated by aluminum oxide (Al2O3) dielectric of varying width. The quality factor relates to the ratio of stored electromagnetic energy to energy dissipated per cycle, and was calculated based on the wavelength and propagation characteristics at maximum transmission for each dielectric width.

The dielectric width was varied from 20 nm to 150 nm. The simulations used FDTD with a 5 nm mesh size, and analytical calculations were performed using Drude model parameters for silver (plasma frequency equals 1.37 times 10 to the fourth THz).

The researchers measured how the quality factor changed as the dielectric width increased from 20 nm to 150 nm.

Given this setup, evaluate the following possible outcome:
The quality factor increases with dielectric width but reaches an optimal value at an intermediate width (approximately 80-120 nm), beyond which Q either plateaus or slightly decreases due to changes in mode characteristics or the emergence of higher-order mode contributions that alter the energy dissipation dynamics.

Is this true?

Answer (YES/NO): NO